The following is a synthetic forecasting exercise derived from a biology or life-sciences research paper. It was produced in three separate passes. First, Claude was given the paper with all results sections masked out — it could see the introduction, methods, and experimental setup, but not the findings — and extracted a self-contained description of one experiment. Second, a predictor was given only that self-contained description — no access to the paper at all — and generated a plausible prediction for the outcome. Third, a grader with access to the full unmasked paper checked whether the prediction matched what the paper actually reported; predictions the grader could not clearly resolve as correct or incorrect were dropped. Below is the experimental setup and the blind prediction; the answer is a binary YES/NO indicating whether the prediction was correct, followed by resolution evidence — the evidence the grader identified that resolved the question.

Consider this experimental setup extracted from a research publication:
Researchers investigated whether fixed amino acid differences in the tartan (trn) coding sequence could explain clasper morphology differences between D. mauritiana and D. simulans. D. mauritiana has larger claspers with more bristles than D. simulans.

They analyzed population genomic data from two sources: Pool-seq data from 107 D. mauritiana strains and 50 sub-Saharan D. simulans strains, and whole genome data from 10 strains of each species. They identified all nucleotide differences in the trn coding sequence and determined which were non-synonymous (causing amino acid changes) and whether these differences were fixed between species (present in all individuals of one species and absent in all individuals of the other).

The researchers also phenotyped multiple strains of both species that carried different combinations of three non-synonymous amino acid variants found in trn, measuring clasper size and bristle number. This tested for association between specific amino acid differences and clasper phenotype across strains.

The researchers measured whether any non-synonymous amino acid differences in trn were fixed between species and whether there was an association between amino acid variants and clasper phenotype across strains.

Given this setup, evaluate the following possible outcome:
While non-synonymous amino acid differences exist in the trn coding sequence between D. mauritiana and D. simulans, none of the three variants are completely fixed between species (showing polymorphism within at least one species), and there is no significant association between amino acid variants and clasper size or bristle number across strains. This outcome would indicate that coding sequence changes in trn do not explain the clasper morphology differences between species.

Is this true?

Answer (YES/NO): YES